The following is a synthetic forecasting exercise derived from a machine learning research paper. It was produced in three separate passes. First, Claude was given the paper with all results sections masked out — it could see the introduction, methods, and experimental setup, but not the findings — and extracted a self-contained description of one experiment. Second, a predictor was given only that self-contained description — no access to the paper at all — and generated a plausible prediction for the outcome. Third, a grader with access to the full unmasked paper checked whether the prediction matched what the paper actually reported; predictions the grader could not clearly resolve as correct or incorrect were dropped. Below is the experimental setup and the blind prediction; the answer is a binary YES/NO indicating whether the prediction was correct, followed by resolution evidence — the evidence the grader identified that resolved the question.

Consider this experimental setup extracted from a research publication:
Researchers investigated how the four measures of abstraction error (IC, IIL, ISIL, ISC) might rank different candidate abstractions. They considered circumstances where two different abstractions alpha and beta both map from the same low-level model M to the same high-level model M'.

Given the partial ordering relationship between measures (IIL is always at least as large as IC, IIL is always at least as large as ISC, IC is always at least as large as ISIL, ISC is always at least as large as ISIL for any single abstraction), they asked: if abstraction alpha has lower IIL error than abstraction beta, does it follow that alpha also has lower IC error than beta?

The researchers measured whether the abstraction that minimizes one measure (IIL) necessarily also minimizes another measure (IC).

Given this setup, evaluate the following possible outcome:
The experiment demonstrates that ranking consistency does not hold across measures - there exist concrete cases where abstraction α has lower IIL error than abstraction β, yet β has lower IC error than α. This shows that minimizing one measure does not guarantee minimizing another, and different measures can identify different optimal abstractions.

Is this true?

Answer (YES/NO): YES